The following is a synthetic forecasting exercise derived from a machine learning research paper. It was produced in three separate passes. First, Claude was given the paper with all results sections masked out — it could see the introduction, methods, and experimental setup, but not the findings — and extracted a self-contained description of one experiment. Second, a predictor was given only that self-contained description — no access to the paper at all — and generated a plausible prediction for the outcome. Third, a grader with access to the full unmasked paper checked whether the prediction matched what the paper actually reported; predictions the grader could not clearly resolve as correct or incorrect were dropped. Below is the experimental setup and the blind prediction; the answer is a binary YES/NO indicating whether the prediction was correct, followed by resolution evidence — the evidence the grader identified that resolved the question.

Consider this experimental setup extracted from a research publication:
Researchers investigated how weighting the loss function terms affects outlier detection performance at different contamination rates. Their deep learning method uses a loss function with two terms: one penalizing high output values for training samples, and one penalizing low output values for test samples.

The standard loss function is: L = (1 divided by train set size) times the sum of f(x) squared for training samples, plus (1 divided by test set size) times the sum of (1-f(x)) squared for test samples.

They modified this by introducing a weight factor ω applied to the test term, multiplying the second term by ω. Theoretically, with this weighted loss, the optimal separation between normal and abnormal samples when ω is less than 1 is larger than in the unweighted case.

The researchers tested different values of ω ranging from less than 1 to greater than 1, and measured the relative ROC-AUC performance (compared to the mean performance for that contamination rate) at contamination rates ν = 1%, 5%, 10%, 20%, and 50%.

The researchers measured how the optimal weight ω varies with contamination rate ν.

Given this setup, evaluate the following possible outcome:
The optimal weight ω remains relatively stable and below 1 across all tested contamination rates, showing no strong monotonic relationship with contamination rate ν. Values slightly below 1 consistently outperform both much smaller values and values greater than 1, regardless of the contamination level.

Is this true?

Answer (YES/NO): NO